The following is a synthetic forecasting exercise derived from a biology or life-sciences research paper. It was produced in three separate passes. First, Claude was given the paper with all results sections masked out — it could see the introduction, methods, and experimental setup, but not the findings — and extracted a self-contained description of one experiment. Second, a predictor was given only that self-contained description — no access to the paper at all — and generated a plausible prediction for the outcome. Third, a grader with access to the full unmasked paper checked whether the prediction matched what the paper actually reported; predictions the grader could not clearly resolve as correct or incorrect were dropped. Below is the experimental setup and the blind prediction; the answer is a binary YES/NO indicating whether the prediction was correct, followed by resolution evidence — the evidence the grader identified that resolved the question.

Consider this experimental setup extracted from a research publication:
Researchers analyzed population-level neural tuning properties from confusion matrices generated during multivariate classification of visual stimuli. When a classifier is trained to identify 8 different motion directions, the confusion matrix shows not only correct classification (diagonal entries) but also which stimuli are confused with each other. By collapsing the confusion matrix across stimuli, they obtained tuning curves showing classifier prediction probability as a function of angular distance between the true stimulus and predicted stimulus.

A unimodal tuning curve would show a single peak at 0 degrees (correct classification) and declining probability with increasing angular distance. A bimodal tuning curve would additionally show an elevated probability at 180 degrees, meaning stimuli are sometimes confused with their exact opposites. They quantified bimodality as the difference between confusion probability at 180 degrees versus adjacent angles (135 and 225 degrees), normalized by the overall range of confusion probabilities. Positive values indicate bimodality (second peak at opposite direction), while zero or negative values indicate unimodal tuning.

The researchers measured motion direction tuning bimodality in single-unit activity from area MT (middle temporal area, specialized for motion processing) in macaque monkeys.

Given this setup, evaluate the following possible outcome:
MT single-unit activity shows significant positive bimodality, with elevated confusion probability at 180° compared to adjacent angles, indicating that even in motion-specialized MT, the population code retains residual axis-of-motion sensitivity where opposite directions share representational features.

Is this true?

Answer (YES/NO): NO